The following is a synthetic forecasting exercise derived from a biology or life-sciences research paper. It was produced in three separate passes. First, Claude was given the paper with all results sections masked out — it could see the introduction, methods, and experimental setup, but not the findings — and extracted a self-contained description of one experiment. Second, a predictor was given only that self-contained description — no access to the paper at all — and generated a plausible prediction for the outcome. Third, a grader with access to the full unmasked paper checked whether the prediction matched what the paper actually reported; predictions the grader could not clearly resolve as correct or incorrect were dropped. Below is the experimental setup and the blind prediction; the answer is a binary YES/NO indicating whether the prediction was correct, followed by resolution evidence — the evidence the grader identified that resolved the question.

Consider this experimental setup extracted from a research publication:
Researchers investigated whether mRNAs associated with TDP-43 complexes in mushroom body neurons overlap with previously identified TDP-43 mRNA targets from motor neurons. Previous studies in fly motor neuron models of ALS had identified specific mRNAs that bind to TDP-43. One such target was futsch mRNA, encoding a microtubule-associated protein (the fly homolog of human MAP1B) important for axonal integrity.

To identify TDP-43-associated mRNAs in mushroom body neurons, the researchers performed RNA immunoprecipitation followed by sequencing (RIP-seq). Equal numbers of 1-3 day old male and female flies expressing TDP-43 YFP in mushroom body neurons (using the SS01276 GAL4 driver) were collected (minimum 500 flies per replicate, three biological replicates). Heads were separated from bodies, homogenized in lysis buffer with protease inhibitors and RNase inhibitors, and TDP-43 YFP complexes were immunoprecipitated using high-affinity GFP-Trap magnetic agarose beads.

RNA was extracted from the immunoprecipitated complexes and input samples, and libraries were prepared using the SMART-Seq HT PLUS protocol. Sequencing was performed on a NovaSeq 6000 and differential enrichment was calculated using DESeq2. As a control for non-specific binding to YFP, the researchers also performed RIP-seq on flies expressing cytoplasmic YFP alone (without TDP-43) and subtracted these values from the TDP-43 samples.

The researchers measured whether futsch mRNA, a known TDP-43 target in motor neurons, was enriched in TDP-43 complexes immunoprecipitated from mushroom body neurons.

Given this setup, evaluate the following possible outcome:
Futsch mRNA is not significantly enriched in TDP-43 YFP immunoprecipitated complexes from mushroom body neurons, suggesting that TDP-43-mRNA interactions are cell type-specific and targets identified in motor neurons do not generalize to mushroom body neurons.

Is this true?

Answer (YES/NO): NO